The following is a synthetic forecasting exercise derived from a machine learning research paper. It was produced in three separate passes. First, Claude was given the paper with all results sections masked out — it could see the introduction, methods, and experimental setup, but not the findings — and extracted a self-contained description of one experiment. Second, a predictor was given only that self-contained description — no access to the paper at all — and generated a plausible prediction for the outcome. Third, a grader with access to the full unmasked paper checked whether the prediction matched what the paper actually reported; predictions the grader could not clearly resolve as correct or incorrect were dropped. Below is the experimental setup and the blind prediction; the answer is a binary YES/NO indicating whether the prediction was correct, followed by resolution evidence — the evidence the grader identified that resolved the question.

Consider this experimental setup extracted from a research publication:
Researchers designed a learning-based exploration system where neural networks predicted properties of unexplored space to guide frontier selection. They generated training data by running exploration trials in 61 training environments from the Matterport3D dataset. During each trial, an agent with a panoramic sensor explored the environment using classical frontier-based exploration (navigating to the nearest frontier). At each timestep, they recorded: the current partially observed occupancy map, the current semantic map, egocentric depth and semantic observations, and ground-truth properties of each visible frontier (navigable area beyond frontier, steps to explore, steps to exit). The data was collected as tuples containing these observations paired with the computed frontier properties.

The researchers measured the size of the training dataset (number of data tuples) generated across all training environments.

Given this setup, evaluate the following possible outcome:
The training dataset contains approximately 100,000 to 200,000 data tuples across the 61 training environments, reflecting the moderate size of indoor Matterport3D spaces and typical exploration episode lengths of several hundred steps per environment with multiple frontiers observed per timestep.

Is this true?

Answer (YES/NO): NO